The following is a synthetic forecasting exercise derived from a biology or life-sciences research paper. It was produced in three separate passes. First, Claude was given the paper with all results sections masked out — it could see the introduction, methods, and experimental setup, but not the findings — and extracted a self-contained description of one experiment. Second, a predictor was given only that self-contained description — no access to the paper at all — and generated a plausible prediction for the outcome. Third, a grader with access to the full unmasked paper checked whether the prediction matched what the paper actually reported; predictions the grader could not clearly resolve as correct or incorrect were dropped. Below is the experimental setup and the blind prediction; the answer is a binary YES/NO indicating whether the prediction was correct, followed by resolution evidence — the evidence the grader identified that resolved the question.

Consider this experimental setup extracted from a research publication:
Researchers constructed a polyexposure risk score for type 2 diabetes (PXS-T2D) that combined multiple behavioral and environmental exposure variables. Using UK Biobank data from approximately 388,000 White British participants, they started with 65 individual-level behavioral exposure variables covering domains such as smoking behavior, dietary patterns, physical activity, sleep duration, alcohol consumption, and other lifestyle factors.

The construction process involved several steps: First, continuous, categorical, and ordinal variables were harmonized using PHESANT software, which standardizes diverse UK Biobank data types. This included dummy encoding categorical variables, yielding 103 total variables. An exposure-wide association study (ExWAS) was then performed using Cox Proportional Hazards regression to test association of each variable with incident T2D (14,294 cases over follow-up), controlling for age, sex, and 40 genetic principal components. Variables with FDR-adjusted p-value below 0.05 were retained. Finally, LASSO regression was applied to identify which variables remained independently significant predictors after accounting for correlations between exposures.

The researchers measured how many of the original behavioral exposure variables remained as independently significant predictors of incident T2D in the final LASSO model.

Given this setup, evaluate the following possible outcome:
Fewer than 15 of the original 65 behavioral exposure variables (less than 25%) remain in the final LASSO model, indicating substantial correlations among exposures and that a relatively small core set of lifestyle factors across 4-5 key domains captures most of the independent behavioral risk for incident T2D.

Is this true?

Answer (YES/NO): NO